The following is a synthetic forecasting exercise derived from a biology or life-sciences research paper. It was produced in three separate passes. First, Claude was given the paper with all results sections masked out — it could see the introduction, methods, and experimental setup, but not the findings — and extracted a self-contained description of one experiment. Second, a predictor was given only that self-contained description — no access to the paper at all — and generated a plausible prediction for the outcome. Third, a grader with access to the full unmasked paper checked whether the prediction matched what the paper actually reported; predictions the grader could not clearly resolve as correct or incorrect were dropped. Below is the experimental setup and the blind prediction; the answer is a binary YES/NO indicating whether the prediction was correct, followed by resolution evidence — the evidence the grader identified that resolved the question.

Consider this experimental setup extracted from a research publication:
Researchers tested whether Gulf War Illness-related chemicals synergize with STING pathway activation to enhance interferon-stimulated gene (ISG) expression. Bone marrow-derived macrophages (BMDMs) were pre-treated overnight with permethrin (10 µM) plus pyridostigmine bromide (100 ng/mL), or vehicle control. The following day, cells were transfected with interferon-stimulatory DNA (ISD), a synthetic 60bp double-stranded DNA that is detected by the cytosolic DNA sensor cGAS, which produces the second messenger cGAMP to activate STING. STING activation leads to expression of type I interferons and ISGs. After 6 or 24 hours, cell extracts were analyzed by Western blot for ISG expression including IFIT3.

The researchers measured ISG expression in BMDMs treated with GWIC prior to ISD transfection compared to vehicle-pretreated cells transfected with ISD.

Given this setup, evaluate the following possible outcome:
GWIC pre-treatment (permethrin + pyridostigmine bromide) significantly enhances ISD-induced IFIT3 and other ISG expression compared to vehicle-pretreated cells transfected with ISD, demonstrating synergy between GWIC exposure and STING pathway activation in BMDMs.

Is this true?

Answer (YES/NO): NO